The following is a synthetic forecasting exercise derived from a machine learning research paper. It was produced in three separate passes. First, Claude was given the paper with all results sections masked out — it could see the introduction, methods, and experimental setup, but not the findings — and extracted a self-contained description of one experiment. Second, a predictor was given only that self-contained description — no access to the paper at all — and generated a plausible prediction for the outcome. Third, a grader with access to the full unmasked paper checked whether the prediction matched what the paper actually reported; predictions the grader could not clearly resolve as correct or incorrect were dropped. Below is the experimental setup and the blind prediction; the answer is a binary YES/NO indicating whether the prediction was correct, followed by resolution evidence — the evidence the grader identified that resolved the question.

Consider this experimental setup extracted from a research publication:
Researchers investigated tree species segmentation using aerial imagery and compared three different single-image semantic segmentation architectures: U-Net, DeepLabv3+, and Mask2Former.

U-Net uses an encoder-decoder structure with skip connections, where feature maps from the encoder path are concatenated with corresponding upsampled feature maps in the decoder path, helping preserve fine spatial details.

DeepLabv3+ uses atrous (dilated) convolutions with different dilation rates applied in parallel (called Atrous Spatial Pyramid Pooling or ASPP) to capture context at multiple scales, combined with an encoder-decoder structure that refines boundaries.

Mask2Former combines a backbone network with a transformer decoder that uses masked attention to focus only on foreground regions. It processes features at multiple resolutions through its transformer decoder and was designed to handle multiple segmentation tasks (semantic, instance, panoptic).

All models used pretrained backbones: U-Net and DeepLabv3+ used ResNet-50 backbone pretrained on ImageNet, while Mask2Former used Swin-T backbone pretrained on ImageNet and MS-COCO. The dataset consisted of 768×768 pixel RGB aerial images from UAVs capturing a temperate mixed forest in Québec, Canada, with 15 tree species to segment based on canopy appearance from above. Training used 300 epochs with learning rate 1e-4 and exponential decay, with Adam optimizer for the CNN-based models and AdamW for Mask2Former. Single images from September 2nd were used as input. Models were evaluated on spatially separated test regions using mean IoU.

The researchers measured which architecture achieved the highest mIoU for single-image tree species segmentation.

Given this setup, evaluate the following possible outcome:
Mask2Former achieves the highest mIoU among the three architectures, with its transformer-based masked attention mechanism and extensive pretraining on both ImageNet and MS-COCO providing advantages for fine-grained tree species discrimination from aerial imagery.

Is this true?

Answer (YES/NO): NO